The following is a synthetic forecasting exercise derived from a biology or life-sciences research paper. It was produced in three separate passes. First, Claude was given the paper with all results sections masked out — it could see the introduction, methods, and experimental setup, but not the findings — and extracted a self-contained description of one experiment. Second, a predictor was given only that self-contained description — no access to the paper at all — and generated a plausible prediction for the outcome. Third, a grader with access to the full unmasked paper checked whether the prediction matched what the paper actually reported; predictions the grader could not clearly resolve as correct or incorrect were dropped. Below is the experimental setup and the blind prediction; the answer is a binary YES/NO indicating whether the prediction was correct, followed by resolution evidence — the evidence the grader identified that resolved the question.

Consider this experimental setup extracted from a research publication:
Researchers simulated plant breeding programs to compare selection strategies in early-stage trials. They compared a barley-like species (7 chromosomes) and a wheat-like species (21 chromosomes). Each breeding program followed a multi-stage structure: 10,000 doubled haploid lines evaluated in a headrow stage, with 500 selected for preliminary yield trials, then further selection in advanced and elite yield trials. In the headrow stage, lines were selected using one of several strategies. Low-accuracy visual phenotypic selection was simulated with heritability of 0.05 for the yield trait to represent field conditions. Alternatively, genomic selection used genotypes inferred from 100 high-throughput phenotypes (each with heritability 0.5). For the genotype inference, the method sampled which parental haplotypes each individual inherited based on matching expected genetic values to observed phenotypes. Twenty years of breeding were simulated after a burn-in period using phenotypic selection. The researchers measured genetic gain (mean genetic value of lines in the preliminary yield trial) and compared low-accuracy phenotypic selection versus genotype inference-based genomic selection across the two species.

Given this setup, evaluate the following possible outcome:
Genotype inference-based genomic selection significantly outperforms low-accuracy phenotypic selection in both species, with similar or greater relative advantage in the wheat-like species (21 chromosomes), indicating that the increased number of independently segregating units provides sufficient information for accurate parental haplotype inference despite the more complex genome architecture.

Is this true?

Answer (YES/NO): NO